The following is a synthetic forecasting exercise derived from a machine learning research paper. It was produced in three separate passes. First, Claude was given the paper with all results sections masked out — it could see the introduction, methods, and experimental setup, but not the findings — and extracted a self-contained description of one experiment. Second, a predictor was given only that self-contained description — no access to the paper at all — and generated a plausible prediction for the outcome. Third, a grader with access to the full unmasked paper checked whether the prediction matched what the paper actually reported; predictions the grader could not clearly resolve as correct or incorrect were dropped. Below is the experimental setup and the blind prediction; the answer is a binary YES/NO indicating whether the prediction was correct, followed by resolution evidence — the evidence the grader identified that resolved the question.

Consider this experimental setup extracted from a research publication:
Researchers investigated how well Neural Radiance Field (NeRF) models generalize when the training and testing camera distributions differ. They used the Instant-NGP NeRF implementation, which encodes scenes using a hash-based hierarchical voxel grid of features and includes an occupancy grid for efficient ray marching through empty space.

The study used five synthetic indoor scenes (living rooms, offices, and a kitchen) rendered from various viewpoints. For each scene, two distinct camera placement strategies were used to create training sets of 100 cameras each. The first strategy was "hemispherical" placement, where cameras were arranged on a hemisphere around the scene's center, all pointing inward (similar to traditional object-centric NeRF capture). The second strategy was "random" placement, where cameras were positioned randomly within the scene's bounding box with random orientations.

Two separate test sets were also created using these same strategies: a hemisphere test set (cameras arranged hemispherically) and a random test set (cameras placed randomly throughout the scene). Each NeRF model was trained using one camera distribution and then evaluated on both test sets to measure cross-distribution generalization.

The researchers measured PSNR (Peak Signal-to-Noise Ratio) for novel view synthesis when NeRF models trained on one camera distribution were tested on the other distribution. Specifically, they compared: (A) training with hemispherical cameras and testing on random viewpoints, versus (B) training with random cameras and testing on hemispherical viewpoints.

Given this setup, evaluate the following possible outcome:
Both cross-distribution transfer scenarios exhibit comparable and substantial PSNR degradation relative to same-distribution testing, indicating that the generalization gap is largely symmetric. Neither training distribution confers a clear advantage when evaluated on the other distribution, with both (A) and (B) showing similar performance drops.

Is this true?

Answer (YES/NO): NO